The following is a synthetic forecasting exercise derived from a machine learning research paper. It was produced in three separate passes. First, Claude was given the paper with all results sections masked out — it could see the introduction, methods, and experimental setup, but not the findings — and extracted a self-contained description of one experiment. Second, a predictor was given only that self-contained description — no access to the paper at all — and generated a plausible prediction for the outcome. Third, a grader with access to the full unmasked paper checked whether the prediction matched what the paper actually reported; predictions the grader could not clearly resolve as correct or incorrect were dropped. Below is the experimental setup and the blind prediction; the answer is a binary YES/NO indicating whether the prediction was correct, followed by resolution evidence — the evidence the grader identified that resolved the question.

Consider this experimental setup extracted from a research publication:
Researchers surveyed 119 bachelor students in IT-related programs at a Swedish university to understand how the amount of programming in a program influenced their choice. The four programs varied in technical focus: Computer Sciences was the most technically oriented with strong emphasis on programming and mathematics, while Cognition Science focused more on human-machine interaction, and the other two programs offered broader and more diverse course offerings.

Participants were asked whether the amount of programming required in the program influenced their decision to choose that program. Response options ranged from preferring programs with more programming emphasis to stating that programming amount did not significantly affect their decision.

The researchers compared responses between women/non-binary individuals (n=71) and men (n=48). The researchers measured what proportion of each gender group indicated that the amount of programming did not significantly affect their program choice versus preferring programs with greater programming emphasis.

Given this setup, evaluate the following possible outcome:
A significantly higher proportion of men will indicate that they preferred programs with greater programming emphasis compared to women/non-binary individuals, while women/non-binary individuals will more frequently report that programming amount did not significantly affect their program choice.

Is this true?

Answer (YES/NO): YES